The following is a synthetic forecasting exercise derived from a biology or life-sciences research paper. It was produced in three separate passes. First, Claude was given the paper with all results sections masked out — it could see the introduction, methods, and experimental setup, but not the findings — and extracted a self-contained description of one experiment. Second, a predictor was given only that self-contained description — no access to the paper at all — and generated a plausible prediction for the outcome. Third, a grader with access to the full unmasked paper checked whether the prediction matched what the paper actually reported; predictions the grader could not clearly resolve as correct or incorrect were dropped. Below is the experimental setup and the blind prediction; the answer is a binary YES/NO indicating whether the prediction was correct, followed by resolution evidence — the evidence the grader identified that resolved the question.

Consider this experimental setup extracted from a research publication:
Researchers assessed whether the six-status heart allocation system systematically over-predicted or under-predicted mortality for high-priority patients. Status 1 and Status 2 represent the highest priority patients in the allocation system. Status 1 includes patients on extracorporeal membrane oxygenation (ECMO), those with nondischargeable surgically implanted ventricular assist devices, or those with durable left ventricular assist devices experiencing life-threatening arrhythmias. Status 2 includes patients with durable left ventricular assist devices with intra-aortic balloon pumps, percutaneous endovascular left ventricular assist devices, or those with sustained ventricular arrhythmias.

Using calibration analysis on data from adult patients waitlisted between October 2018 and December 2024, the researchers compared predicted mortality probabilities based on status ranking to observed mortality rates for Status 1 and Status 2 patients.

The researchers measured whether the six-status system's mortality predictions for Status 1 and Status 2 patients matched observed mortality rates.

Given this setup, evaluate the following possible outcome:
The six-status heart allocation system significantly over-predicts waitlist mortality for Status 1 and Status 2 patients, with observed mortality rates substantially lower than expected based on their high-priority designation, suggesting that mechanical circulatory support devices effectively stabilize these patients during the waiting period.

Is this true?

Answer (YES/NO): NO